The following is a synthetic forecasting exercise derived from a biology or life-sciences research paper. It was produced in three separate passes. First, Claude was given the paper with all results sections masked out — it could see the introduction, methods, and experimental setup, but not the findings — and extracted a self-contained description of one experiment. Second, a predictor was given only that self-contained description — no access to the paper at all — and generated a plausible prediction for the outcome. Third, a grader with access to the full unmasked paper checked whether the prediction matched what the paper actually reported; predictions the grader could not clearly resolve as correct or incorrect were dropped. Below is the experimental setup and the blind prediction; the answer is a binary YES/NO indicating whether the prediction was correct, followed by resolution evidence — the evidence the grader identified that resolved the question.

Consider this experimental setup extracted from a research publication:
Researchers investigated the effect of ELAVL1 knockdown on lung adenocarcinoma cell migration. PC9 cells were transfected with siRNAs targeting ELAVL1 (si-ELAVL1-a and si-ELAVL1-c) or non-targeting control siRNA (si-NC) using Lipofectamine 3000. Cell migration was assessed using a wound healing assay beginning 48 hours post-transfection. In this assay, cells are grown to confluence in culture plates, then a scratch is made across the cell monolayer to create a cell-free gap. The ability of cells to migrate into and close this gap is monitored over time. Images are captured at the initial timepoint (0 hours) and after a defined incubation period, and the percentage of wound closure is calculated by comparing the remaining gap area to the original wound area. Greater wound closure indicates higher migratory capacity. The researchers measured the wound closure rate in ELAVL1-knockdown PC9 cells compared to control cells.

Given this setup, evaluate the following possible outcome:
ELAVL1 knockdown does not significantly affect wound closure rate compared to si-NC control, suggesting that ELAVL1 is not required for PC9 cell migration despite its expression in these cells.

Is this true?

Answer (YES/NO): NO